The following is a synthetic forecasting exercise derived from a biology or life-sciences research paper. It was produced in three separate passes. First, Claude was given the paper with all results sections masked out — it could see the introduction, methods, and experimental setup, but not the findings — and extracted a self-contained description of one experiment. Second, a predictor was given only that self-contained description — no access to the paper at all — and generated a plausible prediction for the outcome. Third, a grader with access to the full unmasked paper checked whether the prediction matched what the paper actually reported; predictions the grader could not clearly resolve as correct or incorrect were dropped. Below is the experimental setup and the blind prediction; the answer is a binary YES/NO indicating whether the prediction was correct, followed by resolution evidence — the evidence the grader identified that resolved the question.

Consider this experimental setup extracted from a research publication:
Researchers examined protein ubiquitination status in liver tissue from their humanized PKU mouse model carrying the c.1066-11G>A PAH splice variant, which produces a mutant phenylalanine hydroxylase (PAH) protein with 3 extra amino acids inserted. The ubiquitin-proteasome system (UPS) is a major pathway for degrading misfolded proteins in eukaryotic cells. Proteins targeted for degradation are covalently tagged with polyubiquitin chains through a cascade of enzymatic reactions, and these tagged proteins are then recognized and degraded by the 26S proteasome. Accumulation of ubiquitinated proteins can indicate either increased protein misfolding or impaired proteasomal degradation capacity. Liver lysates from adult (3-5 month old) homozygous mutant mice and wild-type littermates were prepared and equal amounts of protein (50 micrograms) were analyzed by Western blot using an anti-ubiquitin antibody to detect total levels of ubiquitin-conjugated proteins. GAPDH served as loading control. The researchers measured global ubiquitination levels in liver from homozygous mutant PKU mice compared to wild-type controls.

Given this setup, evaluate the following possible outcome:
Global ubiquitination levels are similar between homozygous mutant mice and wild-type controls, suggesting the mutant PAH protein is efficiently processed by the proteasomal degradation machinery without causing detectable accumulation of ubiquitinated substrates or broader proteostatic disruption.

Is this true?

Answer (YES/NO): NO